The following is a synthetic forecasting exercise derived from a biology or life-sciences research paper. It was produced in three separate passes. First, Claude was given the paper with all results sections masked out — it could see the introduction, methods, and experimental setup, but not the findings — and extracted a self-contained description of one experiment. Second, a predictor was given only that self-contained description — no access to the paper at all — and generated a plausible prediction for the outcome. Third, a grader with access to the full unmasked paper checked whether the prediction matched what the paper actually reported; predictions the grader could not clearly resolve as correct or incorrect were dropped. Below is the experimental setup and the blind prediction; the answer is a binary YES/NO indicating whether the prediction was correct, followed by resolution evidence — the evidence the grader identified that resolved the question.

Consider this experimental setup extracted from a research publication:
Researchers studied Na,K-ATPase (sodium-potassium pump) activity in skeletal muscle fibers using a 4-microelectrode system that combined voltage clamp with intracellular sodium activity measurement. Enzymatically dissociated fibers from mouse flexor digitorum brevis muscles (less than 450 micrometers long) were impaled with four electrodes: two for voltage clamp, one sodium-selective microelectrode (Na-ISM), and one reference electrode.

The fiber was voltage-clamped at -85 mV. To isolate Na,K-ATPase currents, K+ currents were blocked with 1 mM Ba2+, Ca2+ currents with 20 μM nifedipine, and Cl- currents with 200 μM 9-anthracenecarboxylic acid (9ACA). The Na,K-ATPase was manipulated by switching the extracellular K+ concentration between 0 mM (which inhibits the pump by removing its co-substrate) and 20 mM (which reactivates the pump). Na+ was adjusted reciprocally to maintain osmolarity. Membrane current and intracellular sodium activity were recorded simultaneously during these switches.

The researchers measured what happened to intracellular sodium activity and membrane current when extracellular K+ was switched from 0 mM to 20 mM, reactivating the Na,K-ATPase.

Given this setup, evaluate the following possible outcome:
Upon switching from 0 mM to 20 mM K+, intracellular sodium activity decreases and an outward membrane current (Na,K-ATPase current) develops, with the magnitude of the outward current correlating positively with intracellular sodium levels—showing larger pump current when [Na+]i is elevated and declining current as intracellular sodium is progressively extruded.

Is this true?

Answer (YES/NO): YES